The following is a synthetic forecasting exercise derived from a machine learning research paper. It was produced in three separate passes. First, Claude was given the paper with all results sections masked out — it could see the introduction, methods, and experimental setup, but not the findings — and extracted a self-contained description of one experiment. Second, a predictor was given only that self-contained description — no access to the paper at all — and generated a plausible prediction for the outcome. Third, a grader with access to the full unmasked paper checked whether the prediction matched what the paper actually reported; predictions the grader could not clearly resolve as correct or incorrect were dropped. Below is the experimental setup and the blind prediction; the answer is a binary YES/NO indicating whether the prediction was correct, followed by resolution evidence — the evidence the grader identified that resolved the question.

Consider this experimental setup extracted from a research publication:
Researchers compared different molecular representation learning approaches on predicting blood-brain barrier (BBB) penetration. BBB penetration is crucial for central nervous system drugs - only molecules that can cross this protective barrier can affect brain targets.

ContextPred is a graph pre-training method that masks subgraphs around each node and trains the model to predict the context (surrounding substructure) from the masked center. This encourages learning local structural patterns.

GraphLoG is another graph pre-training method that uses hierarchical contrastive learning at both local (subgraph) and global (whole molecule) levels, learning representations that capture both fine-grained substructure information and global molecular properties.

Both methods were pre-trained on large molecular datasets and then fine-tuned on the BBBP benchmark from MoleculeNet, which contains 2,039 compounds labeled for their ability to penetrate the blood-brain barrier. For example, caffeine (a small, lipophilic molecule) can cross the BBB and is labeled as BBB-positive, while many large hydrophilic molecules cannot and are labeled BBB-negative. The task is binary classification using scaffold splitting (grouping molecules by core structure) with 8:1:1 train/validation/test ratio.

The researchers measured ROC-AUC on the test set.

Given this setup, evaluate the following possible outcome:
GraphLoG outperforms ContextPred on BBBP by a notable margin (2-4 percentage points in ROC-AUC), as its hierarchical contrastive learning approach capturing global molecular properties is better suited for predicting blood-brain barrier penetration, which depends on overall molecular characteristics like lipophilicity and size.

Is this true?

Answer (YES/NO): NO